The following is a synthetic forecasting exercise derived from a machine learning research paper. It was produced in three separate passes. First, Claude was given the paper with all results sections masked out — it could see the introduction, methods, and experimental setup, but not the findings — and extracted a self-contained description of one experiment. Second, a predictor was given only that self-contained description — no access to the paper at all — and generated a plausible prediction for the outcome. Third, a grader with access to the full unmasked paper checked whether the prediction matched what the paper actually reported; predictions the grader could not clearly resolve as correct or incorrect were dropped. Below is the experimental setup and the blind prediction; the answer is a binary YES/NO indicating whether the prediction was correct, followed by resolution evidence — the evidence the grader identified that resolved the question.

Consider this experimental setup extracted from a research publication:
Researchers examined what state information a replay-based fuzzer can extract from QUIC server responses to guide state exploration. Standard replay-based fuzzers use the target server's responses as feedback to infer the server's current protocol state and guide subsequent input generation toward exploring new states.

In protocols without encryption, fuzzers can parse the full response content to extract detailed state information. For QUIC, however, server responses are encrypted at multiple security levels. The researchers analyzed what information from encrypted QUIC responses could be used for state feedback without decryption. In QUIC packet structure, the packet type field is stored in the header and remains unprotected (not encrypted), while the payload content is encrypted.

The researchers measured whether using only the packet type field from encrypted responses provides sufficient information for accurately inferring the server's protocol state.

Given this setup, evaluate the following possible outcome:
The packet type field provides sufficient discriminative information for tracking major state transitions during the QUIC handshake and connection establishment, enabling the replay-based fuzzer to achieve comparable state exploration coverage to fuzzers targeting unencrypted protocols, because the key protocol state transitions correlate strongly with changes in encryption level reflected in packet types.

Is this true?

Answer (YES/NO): NO